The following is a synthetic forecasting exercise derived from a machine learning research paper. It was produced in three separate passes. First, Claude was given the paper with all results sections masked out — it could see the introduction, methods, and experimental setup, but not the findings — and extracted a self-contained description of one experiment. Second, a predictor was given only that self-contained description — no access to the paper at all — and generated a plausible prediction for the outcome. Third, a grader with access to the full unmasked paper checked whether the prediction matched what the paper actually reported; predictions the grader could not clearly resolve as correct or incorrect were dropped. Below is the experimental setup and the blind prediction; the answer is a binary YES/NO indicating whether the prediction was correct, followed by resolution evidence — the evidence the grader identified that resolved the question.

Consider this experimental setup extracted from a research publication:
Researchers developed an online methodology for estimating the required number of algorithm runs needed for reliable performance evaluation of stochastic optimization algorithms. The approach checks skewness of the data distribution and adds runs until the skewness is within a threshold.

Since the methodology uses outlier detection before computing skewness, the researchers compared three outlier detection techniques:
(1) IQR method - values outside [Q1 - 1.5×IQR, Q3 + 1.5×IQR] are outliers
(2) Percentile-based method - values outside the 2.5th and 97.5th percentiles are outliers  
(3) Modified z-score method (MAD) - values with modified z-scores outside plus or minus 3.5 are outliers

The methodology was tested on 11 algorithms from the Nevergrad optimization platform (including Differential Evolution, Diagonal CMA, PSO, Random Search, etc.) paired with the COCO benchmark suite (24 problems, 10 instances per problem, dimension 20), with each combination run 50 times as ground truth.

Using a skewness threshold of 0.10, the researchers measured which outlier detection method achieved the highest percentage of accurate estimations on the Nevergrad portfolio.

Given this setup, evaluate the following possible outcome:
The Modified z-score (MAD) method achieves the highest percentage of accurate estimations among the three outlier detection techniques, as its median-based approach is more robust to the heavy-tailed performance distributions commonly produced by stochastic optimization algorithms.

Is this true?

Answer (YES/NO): YES